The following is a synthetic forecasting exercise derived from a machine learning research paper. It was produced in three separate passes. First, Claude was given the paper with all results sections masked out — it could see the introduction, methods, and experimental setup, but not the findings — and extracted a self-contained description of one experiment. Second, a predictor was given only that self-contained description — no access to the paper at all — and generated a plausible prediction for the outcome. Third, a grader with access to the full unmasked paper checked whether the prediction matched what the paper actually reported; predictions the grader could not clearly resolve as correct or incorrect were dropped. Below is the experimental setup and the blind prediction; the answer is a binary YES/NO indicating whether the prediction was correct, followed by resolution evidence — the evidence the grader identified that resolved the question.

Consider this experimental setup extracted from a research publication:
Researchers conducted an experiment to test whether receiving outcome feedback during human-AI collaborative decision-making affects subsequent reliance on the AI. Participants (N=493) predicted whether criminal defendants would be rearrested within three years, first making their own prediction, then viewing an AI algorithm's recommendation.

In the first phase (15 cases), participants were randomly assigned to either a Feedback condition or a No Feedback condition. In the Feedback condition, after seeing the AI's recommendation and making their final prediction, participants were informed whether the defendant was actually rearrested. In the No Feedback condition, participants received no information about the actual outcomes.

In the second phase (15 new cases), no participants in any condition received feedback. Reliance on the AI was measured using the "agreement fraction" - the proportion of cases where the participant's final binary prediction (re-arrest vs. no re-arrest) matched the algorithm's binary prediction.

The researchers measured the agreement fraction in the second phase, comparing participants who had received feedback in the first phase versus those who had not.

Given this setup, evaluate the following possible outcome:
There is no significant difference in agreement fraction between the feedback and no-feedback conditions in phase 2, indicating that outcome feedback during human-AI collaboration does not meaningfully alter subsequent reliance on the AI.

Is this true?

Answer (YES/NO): YES